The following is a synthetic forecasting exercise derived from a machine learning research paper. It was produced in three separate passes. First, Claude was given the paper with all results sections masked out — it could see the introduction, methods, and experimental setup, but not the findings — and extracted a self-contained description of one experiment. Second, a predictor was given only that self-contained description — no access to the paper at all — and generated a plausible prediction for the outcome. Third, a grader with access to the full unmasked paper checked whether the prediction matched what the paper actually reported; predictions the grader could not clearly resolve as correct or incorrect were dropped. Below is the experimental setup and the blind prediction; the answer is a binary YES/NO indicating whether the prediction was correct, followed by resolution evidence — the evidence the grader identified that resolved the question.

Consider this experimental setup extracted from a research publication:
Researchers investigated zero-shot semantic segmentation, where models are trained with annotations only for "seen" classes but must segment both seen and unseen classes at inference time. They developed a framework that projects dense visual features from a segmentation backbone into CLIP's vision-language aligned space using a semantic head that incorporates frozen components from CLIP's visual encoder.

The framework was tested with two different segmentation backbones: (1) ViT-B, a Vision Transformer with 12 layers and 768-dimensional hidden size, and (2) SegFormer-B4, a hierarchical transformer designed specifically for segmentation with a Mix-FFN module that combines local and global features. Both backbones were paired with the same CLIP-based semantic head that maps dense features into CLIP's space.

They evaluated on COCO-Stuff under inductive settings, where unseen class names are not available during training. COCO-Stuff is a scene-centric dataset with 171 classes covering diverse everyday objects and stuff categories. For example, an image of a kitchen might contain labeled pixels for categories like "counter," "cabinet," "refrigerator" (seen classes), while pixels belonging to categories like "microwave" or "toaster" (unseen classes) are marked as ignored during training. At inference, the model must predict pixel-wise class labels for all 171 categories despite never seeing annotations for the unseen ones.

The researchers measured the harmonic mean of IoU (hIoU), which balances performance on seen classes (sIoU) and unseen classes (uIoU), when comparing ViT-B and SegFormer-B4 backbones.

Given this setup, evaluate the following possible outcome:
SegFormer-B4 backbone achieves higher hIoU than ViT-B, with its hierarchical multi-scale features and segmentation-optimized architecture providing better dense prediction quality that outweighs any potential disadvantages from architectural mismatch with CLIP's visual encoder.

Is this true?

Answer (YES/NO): YES